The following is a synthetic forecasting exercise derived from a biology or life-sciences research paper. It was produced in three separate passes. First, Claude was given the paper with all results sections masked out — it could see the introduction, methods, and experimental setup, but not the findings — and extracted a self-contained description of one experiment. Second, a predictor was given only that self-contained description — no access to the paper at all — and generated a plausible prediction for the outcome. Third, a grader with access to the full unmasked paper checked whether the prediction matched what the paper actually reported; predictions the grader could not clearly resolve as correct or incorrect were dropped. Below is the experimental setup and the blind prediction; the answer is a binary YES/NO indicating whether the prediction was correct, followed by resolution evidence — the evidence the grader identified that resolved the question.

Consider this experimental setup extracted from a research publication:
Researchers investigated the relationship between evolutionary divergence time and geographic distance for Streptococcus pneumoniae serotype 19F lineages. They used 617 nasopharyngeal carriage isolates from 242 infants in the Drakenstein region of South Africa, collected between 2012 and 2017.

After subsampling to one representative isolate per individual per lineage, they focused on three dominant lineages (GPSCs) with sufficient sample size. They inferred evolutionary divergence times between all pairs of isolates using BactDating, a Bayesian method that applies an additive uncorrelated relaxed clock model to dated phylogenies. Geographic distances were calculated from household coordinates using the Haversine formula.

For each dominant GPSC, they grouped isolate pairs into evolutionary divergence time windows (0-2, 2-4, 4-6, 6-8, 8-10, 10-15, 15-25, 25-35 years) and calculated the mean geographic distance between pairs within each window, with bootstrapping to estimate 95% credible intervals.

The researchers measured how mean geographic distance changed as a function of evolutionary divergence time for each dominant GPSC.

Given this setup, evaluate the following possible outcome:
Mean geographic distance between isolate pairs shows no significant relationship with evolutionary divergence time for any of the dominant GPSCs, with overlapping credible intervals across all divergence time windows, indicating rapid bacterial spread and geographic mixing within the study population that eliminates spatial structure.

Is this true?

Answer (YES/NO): NO